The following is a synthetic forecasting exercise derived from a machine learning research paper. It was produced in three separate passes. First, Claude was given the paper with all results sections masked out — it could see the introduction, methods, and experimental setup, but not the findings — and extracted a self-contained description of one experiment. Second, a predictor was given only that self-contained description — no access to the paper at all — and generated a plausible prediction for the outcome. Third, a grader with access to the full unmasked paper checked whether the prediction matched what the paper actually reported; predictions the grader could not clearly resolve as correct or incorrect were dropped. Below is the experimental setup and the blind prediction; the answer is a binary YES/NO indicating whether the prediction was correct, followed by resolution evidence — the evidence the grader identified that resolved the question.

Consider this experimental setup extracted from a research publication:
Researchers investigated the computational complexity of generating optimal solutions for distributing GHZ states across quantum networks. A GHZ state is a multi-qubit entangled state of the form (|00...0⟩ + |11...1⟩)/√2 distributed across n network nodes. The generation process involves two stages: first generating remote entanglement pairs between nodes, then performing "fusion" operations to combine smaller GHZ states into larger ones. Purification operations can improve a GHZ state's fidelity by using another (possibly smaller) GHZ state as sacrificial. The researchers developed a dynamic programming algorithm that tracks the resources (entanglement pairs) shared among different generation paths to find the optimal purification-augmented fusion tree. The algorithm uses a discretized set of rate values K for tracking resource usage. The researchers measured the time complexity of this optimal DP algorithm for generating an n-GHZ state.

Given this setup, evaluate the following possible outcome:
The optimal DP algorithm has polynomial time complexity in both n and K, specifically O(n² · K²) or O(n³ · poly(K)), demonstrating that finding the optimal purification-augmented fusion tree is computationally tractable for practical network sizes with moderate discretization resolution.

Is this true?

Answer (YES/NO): NO